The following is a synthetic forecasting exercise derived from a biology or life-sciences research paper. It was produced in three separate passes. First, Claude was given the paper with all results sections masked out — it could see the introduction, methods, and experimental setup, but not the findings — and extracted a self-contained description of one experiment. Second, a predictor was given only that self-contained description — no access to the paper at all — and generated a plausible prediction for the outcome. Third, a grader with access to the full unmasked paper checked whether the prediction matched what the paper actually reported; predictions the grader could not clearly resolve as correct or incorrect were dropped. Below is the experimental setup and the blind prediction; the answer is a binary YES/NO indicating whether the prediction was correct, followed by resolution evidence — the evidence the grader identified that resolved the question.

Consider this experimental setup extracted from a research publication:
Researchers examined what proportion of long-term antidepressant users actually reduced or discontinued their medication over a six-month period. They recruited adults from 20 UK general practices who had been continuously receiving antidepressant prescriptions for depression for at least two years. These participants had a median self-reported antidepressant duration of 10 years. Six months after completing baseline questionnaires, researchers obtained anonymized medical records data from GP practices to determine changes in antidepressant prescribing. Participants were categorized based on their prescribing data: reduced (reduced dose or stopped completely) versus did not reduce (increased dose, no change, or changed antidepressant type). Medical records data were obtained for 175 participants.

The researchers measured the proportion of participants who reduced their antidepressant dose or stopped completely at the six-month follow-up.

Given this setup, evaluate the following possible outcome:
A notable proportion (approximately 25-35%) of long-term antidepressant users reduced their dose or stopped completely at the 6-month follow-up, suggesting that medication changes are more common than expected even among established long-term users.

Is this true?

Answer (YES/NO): NO